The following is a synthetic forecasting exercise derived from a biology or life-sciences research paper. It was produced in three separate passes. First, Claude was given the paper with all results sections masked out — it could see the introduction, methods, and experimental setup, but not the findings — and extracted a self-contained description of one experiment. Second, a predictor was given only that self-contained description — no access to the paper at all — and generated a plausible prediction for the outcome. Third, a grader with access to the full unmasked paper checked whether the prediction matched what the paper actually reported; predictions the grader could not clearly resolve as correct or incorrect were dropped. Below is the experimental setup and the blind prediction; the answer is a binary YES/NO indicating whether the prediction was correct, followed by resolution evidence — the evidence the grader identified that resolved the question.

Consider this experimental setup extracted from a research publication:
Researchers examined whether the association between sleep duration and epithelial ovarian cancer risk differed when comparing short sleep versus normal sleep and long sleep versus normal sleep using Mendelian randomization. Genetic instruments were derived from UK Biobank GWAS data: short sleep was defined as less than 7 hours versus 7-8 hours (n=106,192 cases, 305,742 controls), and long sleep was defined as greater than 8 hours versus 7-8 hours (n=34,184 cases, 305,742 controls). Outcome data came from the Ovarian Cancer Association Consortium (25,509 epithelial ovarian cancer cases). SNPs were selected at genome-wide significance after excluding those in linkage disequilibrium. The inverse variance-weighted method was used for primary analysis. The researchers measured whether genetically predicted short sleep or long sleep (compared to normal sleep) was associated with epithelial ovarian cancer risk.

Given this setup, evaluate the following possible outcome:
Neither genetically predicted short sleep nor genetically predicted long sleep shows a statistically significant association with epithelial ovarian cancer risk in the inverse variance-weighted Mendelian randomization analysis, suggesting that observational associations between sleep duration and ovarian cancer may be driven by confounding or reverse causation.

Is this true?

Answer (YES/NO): NO